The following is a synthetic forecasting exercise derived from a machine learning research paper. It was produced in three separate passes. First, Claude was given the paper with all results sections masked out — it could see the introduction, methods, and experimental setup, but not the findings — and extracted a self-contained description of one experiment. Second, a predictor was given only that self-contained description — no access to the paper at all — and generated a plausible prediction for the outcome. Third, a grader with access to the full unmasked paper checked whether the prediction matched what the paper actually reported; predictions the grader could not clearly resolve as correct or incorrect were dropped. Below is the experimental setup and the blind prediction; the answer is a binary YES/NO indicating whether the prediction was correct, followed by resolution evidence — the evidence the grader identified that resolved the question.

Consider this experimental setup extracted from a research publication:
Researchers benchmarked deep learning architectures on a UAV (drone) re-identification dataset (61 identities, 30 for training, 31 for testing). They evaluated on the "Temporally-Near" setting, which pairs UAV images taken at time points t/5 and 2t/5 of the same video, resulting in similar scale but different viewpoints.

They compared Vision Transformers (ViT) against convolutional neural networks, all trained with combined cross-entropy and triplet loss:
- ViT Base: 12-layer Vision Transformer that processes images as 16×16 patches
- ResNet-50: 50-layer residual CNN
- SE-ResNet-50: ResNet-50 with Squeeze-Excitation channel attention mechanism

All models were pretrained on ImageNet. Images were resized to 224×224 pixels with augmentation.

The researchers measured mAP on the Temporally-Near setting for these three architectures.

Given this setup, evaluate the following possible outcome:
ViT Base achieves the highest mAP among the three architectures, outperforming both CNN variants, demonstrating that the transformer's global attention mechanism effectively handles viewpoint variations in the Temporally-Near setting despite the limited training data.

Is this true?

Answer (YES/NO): YES